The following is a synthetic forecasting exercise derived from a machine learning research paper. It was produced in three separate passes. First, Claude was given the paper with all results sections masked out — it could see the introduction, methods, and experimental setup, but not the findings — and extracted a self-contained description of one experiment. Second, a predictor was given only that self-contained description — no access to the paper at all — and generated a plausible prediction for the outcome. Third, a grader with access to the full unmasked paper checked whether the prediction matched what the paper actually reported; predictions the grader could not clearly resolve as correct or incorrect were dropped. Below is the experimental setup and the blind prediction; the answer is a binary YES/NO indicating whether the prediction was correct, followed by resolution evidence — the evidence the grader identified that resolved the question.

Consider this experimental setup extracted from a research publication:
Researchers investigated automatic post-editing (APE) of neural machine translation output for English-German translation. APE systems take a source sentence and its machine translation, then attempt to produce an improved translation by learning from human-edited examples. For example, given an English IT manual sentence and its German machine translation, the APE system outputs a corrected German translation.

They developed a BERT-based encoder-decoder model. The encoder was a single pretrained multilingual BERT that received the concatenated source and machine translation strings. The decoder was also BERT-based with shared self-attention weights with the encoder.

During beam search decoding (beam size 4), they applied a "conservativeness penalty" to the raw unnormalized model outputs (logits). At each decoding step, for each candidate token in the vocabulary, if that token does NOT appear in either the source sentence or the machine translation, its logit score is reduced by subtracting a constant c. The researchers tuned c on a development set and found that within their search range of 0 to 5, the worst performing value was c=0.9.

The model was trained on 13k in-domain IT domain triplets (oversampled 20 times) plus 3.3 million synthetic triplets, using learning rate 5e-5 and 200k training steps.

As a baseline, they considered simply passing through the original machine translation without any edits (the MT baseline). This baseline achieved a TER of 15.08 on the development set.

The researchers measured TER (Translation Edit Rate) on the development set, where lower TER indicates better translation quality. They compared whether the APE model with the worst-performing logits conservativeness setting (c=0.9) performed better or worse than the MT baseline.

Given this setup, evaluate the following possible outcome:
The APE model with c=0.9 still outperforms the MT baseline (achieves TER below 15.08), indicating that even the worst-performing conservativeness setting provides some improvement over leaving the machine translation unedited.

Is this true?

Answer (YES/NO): NO